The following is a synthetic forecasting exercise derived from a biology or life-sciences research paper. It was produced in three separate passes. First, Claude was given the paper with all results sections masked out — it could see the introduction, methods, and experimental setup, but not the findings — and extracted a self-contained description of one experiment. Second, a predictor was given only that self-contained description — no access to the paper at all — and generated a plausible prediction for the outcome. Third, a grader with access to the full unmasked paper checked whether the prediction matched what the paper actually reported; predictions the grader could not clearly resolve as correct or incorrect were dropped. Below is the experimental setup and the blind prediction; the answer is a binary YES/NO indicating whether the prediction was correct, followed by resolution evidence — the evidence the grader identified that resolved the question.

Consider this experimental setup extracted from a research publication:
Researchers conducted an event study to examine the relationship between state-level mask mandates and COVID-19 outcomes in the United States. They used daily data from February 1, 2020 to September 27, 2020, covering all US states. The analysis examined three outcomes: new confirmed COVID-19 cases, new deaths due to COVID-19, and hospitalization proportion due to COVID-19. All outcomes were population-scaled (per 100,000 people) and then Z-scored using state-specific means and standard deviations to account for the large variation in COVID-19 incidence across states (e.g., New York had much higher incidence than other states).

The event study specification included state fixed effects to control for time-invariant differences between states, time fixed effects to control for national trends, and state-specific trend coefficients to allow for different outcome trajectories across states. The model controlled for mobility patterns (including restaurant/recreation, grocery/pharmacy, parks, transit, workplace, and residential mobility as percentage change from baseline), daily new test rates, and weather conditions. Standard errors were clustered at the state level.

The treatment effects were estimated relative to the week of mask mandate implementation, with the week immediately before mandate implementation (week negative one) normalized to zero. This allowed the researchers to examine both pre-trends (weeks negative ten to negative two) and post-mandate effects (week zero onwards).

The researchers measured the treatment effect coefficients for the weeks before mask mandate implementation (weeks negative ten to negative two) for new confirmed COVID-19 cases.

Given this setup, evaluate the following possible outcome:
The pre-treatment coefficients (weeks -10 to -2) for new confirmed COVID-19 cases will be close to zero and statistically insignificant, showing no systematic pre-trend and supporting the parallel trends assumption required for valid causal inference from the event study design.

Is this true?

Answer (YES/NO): NO